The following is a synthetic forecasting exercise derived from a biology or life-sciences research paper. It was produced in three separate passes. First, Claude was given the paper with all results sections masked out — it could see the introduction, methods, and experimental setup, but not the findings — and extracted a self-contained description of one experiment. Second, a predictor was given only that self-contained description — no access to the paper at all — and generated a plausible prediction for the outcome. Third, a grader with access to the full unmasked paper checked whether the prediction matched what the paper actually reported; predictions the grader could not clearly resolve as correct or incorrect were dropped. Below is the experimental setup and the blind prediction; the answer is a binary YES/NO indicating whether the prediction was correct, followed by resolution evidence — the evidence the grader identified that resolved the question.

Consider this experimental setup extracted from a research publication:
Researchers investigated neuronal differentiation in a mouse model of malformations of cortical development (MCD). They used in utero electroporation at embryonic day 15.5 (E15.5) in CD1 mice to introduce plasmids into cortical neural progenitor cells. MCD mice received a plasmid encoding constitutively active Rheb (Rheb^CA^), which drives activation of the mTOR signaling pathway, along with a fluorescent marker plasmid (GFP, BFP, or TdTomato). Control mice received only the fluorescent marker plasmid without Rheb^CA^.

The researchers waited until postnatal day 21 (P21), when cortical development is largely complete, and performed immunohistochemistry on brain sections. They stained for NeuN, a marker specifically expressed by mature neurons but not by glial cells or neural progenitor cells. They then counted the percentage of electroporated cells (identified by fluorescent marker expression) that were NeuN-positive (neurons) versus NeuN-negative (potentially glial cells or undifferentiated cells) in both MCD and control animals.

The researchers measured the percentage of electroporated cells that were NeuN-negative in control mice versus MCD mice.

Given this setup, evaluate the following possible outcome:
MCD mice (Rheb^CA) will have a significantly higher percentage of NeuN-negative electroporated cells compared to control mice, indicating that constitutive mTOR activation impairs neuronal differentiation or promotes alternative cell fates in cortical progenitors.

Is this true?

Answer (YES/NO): NO